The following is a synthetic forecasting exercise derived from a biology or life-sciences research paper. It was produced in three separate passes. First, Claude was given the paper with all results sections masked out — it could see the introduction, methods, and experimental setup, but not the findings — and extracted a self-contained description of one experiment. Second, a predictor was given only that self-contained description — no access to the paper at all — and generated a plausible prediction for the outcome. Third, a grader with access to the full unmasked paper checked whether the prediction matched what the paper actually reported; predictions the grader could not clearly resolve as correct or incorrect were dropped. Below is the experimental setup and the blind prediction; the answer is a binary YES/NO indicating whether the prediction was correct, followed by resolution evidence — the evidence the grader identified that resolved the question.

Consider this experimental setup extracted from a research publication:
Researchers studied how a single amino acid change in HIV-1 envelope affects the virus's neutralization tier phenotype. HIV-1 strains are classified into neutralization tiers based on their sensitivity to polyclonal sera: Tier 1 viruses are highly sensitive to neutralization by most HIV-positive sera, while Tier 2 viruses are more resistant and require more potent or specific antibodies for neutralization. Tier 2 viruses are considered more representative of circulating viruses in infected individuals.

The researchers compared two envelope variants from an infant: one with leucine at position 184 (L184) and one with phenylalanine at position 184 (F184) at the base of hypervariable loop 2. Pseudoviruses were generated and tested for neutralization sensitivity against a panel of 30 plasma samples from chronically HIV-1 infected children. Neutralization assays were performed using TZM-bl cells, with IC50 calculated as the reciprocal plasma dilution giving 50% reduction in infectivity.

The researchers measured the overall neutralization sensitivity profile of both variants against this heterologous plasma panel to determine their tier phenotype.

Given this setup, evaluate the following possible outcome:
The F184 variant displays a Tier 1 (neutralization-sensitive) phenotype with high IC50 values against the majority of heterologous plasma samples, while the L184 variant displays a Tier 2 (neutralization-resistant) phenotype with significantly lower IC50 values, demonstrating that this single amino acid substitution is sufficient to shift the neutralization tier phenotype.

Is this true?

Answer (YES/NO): YES